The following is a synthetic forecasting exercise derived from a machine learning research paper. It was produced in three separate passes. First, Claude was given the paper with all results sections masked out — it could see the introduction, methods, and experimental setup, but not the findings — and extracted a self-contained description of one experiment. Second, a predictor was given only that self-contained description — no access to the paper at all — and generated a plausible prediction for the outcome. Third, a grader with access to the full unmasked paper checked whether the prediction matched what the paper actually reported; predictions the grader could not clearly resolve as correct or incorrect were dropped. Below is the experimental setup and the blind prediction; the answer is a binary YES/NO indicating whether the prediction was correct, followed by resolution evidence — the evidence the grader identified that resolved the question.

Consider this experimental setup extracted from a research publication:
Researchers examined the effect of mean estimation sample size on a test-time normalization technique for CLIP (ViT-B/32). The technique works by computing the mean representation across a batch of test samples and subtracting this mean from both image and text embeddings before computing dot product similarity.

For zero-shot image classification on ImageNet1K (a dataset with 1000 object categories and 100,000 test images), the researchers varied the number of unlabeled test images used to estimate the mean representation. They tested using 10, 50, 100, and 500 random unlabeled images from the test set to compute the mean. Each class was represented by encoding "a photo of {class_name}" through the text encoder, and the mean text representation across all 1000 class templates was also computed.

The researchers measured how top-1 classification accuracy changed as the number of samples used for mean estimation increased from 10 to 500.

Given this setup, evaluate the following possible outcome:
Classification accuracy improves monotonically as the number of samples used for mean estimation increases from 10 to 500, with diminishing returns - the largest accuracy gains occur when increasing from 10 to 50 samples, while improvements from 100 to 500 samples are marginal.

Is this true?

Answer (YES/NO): NO